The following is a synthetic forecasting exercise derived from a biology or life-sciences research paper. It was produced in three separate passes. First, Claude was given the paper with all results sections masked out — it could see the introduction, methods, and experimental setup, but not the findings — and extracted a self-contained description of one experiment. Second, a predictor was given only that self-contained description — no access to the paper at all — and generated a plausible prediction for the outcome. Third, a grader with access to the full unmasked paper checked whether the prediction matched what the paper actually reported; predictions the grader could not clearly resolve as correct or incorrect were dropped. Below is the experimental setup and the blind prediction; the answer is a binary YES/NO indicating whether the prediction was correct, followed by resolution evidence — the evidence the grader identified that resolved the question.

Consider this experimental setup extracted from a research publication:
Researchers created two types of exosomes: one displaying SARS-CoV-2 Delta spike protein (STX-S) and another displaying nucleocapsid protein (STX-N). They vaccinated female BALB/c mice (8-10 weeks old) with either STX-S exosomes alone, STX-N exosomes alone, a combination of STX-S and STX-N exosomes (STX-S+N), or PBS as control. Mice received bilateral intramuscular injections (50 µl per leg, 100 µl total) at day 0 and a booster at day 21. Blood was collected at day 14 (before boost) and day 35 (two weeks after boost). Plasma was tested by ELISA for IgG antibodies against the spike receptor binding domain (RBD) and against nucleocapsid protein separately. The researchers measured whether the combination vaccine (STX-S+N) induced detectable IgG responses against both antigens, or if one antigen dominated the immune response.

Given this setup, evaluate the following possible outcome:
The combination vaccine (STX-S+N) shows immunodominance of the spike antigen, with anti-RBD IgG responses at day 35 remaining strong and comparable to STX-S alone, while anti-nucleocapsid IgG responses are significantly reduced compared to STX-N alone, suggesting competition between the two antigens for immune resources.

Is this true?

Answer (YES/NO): NO